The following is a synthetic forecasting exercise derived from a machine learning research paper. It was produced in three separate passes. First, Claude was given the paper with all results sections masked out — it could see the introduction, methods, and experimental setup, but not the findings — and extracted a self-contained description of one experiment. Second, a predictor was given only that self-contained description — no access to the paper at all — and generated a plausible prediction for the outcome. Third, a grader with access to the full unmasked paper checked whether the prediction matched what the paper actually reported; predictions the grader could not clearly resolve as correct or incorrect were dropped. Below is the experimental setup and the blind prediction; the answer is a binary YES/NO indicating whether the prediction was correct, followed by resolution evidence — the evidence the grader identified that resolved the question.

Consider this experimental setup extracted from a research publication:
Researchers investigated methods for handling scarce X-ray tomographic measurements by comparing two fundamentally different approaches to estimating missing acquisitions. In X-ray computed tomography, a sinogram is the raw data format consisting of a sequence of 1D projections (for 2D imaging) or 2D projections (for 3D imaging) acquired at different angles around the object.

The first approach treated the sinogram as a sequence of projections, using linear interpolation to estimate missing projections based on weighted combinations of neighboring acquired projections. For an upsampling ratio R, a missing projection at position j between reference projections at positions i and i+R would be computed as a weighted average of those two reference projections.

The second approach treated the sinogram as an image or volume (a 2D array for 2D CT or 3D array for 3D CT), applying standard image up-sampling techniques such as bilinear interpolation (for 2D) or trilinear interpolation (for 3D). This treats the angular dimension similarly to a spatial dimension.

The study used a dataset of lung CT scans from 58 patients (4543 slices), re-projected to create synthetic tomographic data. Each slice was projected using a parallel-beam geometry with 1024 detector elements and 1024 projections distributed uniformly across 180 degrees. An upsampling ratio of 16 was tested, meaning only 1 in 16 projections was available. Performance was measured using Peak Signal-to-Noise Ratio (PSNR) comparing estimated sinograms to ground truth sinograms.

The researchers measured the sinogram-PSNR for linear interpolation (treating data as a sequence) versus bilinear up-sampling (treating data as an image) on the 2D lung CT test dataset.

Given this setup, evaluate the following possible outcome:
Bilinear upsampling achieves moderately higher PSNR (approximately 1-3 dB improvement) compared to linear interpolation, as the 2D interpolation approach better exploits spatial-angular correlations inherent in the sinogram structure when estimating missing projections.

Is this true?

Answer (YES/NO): NO